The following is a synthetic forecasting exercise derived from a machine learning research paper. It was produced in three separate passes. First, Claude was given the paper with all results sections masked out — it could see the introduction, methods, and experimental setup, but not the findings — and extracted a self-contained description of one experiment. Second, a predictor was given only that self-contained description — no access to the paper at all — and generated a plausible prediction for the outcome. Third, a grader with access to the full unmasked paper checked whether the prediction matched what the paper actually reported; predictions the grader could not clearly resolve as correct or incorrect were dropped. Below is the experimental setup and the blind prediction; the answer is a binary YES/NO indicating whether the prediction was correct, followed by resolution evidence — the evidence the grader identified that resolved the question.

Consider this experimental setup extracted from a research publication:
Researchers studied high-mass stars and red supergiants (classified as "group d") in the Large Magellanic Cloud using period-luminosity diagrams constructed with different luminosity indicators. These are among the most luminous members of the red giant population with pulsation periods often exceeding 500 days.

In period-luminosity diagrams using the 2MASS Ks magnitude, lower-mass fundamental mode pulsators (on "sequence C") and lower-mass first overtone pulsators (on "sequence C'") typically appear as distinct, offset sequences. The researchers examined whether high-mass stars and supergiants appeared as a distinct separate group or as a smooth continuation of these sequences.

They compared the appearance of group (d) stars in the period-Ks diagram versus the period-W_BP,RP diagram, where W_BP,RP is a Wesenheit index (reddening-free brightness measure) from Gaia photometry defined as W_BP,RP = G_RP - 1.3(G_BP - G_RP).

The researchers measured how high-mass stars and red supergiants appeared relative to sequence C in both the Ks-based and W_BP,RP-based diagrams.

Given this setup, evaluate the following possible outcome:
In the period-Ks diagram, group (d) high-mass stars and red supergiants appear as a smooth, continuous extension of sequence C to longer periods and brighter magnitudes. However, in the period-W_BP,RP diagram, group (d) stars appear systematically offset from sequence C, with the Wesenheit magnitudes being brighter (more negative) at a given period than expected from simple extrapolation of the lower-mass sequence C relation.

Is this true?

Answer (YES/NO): NO